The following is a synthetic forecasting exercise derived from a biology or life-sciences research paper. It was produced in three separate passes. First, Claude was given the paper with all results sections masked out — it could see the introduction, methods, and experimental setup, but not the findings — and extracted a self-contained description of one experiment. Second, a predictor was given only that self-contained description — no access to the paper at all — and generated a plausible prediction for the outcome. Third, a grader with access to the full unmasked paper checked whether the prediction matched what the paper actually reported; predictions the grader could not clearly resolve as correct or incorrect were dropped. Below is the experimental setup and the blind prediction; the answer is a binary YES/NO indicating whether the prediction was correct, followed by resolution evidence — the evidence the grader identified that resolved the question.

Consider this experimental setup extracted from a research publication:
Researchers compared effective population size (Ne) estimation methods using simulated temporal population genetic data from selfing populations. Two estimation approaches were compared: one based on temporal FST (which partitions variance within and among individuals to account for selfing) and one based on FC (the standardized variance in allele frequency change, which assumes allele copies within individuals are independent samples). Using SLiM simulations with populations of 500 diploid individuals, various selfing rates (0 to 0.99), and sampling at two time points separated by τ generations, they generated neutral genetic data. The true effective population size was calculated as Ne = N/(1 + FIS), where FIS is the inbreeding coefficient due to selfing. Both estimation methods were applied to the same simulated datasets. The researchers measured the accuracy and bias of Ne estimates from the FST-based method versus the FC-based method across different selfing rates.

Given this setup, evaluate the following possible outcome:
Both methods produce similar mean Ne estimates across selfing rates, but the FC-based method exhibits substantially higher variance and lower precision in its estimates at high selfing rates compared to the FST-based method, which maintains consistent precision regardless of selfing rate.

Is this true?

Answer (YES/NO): NO